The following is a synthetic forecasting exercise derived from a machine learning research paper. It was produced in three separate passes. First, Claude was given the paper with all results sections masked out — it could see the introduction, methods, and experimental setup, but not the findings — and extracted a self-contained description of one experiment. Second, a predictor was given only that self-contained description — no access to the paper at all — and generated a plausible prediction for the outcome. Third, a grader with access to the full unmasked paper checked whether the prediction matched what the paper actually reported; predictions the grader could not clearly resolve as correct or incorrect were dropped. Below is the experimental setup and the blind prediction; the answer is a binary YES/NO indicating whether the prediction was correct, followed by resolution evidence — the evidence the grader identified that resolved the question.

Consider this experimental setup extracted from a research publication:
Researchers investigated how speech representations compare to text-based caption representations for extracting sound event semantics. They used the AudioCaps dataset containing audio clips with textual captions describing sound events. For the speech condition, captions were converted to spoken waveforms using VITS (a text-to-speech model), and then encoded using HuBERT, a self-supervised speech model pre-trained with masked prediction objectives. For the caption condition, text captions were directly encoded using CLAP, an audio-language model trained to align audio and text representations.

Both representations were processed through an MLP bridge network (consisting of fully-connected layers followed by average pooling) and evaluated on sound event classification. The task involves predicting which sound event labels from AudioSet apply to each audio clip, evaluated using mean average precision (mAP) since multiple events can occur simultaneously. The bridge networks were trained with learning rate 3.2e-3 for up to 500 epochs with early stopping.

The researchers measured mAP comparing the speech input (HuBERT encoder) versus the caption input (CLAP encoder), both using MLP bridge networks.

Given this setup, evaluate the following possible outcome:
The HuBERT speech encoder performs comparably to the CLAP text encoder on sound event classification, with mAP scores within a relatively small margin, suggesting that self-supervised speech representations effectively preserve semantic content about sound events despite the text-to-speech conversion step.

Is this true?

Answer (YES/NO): YES